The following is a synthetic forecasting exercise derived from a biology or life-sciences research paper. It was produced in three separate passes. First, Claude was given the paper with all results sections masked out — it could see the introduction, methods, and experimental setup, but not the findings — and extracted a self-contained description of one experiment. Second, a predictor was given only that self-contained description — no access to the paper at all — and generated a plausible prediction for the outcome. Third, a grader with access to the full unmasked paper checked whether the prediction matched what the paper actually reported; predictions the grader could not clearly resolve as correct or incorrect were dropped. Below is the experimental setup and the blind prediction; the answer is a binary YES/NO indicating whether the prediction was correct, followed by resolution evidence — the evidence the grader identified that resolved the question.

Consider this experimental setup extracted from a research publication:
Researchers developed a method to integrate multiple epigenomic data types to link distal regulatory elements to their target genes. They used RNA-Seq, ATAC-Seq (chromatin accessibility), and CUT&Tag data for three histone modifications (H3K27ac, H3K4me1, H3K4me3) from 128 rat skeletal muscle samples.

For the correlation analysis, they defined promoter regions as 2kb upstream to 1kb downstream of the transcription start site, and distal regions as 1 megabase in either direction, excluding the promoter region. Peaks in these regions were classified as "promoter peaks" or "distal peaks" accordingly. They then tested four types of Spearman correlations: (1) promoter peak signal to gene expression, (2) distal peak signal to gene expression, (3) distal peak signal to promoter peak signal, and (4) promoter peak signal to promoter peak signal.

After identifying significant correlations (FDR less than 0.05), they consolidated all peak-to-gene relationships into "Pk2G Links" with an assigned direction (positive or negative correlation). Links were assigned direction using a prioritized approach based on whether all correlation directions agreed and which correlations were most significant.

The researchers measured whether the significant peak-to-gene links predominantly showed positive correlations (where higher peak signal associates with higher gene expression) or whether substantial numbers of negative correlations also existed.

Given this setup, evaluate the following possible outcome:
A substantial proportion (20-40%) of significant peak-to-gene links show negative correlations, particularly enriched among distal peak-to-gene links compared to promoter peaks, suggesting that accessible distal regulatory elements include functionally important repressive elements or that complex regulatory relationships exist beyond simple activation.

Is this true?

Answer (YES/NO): NO